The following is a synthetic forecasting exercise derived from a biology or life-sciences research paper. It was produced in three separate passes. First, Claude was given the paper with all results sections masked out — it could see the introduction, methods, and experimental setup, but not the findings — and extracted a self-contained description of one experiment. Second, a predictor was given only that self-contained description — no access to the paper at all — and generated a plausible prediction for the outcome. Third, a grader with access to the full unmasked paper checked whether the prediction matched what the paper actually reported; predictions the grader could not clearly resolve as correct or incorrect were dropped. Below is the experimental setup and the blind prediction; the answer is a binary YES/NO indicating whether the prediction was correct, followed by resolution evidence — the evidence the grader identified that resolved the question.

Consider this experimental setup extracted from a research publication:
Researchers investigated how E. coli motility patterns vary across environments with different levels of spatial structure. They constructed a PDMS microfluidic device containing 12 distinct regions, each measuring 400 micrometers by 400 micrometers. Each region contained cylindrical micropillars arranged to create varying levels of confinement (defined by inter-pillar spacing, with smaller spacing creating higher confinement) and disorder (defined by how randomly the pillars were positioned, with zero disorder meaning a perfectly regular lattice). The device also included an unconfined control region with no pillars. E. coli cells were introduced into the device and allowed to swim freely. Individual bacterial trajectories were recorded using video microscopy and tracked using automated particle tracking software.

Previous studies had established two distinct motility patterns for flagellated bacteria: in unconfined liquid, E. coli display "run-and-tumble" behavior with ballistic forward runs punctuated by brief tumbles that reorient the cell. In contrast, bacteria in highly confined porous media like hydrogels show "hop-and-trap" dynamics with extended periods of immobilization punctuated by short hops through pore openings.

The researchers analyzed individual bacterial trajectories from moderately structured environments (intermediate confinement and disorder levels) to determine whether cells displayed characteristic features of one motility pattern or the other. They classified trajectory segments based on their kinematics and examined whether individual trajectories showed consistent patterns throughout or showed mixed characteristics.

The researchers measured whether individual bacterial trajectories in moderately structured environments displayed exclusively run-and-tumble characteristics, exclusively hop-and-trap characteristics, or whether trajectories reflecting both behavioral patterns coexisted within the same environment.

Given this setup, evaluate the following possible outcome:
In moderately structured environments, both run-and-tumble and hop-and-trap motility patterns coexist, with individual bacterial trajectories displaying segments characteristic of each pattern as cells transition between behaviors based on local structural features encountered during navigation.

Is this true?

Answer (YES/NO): NO